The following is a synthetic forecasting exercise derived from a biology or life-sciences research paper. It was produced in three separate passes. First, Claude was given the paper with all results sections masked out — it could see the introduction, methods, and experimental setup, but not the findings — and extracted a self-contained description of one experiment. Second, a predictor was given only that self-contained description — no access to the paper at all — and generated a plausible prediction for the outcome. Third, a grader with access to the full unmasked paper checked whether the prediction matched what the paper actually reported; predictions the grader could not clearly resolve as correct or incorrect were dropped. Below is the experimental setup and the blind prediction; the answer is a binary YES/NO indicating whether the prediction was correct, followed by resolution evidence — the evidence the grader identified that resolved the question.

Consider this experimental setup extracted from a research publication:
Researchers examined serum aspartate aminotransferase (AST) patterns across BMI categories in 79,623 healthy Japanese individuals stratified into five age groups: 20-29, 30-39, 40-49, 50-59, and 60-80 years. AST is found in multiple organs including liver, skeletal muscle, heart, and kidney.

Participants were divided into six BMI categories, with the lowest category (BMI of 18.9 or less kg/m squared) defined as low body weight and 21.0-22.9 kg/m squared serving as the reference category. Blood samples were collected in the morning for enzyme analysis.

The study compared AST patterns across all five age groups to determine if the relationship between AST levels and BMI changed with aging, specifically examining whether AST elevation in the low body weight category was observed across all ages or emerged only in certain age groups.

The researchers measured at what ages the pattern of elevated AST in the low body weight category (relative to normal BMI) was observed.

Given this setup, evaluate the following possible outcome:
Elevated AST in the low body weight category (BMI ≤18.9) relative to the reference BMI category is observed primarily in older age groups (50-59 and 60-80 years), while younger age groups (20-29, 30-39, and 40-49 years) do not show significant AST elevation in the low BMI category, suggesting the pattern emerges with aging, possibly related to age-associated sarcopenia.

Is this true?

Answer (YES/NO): YES